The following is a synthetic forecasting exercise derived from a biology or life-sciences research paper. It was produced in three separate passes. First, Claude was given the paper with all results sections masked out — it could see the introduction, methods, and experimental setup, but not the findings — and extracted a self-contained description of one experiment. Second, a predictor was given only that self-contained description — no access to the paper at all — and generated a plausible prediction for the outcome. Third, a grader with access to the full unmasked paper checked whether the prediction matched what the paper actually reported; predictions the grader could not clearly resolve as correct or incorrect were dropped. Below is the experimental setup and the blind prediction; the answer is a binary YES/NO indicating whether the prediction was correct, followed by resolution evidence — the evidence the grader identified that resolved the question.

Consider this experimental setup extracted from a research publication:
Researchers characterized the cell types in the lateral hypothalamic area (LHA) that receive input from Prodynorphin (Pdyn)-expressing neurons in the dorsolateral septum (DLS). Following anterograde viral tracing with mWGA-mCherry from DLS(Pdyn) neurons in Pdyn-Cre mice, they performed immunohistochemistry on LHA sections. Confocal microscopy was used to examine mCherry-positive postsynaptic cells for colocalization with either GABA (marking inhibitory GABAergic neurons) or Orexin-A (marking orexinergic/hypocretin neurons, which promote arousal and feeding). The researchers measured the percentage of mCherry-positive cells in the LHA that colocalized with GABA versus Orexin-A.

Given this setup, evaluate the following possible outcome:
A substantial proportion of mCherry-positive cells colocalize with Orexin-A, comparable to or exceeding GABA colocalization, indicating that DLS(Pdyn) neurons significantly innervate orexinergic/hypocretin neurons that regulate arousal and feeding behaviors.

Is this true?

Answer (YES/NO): NO